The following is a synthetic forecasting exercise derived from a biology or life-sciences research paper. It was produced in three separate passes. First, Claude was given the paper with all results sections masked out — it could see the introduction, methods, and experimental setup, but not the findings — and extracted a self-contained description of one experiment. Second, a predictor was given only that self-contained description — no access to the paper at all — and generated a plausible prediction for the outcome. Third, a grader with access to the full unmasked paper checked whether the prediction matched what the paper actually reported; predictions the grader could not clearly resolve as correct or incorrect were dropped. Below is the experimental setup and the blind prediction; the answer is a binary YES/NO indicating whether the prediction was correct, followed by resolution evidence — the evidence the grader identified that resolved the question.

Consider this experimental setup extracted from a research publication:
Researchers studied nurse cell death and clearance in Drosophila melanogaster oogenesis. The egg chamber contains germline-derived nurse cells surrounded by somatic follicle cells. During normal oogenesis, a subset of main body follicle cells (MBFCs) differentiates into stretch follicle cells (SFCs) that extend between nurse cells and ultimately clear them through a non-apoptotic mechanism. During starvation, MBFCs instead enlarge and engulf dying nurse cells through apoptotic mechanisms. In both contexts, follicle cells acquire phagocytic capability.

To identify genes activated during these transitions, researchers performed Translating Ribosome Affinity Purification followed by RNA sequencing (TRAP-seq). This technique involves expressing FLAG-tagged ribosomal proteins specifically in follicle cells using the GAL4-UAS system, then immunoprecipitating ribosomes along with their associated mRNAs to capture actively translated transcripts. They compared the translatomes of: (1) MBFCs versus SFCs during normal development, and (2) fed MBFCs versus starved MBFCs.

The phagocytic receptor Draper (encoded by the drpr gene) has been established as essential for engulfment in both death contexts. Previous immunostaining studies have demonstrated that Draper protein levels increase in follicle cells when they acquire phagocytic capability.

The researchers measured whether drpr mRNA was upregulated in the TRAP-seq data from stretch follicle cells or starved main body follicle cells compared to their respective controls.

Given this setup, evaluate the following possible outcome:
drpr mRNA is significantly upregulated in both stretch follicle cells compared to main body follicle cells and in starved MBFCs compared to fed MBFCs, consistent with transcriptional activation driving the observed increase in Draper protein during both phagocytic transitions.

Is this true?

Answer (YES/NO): NO